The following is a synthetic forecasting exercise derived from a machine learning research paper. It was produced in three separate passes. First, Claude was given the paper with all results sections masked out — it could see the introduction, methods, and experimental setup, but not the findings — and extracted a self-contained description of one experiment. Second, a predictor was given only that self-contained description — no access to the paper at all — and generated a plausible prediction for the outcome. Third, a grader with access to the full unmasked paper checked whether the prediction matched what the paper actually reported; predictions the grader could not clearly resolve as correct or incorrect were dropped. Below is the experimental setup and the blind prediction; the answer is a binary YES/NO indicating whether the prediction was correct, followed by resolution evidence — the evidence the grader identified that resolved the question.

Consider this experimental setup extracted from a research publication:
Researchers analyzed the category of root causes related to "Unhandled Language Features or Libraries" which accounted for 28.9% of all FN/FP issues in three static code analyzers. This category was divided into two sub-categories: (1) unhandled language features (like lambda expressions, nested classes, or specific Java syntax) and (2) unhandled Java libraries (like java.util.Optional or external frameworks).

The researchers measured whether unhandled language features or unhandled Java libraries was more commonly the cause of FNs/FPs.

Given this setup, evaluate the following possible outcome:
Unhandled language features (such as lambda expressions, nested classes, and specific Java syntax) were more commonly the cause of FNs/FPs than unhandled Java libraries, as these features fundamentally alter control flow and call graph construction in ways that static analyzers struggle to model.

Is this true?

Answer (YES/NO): YES